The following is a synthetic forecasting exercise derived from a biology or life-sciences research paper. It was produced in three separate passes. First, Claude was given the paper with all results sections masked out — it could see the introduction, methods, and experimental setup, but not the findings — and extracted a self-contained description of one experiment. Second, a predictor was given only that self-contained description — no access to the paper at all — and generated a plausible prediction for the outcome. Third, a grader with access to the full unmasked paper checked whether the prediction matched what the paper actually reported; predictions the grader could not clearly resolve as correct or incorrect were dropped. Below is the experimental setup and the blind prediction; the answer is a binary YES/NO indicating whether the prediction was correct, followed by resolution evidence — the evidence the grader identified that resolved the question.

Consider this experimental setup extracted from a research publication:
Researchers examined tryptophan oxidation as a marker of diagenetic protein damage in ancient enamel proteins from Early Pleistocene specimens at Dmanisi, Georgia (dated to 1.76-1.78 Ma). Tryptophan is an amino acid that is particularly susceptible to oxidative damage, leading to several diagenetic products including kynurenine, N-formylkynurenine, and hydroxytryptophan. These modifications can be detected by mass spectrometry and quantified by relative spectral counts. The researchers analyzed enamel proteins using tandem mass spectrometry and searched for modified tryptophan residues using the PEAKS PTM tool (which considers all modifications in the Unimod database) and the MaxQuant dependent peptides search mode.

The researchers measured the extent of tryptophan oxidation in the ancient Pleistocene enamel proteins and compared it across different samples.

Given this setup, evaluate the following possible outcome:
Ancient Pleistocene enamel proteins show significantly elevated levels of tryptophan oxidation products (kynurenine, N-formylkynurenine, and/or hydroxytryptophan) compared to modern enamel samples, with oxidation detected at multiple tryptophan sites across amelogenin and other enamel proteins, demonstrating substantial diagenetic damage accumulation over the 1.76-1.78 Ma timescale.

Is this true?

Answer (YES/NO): YES